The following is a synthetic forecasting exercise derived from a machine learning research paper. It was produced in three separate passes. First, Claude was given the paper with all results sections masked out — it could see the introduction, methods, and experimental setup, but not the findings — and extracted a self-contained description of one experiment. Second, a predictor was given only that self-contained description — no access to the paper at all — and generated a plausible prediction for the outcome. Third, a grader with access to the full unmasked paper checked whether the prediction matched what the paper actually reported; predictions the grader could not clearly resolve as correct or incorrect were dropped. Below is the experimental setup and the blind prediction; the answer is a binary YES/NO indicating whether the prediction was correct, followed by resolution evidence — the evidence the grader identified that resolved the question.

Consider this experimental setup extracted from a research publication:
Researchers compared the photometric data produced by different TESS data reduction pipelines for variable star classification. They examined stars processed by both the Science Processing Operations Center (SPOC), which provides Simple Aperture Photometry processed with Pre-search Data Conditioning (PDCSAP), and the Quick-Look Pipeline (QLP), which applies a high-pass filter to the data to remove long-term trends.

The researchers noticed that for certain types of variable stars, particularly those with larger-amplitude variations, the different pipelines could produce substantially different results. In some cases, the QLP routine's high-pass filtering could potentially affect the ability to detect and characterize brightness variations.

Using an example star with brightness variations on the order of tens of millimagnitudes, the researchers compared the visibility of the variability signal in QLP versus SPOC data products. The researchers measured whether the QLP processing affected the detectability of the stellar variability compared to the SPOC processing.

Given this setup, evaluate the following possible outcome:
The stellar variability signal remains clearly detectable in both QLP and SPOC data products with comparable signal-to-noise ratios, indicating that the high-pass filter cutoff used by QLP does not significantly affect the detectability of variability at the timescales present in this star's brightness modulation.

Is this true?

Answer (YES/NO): NO